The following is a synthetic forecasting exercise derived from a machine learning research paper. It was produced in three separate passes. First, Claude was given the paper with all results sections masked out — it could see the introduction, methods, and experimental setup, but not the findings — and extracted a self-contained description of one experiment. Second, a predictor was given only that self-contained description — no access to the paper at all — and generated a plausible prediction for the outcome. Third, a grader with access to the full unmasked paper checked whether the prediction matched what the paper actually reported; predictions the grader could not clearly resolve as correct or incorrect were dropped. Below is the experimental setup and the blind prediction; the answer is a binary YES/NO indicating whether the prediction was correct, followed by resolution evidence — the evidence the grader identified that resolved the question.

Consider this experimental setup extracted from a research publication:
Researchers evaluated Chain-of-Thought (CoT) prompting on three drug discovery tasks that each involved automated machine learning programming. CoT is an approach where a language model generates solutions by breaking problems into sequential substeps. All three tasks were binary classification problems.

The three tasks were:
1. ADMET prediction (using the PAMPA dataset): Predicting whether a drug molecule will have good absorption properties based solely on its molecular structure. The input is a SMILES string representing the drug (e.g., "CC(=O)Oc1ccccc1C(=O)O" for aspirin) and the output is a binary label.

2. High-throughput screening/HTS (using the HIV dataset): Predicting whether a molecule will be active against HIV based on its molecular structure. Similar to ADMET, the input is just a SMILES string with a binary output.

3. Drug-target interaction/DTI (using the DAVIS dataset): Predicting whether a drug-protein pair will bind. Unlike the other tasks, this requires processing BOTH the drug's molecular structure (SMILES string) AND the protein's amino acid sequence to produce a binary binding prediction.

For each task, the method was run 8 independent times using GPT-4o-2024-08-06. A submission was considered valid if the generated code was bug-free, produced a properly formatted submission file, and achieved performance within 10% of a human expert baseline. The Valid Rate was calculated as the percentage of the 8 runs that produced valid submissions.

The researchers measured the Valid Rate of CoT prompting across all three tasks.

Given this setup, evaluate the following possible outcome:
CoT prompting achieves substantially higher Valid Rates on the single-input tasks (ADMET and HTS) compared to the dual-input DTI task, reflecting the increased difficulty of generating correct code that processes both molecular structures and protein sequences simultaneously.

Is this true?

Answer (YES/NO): YES